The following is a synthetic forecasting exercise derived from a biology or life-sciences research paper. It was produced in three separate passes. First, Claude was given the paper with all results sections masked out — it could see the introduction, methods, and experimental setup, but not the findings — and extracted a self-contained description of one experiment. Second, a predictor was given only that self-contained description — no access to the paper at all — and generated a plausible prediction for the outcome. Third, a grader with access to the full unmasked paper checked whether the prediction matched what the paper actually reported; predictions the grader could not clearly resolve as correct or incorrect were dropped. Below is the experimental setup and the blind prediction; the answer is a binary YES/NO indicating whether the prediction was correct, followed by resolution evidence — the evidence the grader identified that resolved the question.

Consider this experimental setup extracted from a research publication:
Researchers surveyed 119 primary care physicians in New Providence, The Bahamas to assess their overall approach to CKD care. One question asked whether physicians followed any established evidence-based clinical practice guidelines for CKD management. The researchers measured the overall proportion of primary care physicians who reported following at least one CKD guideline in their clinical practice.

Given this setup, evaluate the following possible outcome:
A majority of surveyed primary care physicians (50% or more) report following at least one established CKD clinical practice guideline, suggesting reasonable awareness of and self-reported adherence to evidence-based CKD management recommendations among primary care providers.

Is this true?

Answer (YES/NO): YES